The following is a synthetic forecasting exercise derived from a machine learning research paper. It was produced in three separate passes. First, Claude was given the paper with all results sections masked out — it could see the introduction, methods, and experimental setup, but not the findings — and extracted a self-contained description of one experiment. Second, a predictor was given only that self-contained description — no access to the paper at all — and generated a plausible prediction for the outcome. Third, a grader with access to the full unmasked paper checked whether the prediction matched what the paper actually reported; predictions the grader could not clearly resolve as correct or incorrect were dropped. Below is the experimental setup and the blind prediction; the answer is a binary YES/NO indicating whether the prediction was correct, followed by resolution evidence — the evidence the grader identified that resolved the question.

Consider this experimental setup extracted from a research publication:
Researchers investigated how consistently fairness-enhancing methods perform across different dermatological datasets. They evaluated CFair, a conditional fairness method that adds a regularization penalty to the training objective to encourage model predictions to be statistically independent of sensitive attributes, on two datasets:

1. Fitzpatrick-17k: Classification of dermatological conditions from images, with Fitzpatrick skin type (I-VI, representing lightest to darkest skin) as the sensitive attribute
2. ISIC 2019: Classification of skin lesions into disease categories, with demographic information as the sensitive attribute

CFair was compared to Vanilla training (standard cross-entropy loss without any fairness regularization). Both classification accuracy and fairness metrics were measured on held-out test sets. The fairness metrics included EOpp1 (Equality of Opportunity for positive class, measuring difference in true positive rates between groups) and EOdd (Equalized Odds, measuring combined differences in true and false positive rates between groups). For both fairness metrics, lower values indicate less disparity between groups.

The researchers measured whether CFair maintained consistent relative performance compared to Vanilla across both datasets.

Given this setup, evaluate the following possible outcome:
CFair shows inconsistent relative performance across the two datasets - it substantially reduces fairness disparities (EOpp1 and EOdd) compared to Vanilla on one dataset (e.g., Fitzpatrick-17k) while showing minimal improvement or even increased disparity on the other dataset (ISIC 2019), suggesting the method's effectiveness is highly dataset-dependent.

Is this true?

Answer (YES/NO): YES